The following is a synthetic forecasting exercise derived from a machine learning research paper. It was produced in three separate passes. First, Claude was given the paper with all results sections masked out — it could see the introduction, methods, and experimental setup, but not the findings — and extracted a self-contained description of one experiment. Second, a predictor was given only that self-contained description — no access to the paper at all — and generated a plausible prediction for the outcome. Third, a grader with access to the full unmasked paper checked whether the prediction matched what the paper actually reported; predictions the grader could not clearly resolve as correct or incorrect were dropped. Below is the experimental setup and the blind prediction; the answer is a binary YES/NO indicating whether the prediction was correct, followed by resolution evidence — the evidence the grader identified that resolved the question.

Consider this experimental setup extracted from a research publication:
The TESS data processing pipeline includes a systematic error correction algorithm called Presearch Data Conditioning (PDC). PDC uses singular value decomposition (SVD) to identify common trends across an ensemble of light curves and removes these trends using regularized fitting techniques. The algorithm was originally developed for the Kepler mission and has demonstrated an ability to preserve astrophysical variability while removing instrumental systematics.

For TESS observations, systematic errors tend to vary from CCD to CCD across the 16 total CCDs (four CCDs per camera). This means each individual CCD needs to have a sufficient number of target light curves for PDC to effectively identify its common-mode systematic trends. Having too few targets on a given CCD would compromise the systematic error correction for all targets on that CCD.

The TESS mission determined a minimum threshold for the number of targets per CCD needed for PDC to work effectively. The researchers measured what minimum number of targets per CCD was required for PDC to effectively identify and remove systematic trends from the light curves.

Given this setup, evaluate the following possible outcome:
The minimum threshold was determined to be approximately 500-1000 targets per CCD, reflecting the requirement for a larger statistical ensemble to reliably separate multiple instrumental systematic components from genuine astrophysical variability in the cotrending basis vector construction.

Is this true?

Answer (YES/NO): NO